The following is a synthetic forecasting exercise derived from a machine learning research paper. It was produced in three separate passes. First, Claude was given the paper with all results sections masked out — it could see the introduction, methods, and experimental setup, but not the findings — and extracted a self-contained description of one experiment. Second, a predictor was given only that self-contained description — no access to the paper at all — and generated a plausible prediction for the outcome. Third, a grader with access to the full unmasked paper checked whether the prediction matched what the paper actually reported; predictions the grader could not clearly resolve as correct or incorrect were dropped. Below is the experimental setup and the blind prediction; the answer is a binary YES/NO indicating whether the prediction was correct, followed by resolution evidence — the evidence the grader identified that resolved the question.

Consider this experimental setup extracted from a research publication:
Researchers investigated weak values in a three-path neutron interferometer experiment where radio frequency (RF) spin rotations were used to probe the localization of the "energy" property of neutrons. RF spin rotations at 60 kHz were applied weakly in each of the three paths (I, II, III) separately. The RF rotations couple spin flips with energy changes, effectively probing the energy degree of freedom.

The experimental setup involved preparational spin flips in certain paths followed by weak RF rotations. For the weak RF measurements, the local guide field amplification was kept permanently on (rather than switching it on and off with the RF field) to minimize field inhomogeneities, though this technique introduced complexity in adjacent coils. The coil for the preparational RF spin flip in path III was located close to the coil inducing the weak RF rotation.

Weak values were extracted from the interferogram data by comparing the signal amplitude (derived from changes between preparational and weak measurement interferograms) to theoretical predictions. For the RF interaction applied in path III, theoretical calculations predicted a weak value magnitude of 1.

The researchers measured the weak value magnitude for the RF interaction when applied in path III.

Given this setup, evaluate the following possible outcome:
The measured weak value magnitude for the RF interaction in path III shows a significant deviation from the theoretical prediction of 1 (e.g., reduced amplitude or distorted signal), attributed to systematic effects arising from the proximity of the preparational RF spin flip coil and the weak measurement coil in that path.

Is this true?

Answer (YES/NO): YES